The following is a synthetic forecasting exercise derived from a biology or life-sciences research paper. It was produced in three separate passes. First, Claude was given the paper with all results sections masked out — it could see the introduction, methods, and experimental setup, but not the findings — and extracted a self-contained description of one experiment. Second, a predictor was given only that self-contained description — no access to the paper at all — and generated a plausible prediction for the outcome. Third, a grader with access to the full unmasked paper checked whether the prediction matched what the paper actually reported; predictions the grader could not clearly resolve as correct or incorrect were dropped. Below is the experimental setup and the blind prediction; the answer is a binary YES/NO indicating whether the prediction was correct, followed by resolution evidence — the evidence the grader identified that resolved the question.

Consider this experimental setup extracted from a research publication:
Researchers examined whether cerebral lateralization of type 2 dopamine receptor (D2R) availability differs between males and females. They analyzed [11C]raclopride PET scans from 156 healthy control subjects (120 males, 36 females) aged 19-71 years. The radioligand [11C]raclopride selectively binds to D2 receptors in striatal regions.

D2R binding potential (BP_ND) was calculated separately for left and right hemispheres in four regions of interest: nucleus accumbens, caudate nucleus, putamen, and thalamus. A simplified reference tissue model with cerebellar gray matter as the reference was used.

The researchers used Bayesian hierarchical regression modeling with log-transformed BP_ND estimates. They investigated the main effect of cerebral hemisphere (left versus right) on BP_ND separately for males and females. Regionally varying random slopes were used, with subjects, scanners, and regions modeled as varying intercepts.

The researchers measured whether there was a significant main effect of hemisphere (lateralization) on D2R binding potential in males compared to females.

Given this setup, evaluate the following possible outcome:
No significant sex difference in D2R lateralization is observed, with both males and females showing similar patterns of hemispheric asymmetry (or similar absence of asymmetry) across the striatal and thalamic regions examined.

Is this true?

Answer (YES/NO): NO